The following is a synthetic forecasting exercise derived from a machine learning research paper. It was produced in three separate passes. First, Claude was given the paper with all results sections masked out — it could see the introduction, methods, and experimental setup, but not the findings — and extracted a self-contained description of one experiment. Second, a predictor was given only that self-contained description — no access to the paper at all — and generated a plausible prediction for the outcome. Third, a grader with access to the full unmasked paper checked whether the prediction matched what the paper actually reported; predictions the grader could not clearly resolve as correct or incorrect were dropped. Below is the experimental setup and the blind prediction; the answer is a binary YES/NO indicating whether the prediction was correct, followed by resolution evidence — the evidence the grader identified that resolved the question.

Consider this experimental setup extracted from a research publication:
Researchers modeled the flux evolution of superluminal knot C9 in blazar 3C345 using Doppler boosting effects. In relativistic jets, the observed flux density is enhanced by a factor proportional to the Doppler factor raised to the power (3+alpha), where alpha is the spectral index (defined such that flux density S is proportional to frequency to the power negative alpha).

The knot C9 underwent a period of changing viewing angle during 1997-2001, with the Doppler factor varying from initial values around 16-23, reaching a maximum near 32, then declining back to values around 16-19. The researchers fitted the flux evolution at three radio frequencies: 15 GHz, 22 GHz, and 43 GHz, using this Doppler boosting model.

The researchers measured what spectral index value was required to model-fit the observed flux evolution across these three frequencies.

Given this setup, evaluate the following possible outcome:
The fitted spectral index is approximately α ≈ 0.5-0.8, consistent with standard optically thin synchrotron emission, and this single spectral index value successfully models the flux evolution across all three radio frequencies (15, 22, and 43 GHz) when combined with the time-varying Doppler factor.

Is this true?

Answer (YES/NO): YES